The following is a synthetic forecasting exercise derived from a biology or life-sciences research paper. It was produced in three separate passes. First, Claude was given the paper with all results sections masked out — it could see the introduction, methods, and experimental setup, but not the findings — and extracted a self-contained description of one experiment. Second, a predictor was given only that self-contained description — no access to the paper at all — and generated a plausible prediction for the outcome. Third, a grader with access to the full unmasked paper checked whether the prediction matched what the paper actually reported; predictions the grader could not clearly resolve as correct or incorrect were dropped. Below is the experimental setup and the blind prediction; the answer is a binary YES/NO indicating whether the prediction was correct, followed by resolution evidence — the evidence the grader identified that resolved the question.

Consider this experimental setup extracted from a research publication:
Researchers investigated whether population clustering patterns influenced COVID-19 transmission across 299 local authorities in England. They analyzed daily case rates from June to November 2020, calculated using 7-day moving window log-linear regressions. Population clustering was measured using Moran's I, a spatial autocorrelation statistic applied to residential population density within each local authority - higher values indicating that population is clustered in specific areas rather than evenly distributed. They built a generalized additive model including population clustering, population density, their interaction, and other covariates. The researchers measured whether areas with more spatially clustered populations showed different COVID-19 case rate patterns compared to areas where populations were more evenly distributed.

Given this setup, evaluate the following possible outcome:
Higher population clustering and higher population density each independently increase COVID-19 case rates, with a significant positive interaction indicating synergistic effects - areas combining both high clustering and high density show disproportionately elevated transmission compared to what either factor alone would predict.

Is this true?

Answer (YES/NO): NO